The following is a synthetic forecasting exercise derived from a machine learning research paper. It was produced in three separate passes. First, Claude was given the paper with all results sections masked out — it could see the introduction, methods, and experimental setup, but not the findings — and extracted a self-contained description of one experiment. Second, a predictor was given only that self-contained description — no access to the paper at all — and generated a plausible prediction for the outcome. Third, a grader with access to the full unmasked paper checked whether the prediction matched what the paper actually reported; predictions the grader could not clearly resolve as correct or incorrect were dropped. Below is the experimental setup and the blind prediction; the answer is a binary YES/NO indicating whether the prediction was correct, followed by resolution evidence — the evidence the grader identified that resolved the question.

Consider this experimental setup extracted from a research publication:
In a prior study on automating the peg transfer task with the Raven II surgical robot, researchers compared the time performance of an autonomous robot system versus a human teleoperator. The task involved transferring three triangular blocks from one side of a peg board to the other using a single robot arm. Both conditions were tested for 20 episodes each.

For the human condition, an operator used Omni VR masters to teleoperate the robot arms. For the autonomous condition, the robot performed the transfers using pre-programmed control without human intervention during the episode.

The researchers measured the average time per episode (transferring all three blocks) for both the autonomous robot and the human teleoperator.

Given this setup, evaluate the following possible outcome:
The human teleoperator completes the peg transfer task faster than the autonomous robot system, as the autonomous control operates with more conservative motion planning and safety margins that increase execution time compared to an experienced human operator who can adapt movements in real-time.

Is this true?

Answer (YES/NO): NO